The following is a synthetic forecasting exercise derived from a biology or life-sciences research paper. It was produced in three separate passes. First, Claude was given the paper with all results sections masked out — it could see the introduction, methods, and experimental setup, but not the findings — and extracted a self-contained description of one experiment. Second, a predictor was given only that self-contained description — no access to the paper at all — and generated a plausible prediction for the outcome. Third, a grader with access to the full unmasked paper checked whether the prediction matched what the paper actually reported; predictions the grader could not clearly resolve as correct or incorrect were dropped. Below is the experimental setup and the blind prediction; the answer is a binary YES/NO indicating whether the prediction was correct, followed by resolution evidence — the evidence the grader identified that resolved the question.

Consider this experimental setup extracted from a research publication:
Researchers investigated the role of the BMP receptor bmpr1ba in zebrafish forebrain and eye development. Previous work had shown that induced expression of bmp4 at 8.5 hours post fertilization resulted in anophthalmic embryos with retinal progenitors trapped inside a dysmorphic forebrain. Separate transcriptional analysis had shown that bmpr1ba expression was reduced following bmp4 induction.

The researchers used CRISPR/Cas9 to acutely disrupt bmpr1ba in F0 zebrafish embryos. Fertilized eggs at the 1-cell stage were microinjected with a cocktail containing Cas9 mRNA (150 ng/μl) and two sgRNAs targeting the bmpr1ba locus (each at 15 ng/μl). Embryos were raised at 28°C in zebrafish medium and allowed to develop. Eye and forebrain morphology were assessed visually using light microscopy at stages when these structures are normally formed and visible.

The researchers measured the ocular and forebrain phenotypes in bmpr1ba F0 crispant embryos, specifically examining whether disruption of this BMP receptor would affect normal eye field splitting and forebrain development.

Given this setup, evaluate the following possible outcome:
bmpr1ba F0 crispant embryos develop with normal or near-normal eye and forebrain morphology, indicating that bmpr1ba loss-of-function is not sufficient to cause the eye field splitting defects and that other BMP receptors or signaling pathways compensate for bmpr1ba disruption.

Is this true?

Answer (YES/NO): NO